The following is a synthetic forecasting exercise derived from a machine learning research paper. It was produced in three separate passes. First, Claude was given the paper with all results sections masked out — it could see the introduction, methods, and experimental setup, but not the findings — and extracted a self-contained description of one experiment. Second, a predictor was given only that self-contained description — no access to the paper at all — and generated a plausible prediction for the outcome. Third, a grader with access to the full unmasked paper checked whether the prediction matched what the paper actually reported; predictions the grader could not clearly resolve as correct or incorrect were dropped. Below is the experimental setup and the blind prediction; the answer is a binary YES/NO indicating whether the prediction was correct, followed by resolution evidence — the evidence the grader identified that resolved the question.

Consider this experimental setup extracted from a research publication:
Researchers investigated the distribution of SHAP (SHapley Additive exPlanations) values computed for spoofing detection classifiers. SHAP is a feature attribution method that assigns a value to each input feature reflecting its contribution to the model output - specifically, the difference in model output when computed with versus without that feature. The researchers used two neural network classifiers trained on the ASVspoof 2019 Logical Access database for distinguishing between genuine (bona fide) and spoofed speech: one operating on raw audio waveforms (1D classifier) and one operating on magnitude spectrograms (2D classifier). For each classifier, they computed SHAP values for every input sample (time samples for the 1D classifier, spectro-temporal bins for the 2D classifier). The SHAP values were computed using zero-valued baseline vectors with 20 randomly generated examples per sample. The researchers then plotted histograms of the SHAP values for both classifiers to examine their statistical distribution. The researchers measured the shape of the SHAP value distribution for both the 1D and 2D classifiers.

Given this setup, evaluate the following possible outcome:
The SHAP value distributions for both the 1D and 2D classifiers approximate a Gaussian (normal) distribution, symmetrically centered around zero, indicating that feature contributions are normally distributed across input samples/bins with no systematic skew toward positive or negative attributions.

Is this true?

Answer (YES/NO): NO